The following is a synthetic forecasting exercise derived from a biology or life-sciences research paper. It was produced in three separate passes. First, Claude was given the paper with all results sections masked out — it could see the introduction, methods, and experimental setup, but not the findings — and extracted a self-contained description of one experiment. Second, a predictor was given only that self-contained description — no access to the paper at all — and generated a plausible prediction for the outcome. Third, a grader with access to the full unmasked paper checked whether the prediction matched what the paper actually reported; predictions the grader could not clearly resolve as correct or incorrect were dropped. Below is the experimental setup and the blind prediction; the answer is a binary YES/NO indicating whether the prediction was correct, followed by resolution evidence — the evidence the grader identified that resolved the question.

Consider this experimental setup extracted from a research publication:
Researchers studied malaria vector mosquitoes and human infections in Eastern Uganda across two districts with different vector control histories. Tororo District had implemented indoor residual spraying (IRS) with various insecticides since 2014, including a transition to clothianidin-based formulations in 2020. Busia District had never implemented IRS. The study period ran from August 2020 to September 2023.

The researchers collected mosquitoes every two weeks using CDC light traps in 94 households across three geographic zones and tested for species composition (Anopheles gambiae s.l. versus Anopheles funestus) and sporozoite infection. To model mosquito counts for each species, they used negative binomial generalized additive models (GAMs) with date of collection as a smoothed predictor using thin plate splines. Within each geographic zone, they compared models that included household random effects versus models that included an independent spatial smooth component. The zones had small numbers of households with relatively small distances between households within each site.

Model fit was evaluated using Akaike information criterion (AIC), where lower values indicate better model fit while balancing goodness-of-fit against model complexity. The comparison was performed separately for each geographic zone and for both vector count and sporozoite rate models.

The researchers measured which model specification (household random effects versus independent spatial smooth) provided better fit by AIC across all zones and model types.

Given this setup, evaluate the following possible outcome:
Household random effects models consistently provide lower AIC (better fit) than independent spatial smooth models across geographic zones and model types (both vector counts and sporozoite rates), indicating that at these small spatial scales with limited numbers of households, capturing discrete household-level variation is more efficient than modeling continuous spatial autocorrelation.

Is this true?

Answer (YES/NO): YES